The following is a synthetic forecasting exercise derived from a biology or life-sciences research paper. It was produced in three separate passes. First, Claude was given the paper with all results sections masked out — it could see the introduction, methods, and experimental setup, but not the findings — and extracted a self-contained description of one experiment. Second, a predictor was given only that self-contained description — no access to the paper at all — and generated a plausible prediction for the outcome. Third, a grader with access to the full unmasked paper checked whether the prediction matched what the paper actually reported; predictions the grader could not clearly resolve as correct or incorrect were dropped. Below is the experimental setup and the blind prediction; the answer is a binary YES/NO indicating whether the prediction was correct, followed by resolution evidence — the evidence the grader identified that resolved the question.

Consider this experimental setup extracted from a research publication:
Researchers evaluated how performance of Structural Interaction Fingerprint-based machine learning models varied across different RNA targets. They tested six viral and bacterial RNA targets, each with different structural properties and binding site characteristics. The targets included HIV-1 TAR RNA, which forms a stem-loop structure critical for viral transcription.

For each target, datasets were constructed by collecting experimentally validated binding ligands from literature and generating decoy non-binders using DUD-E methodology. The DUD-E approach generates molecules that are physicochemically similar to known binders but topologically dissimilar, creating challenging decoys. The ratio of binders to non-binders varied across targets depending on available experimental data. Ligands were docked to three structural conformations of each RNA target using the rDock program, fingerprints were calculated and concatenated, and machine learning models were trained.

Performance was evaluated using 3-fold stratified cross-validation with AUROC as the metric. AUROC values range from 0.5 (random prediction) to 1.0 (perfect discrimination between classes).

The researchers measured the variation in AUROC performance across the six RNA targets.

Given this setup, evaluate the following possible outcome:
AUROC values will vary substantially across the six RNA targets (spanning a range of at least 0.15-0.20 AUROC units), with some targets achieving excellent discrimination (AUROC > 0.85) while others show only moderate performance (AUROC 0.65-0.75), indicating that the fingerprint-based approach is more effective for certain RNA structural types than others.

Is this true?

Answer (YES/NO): NO